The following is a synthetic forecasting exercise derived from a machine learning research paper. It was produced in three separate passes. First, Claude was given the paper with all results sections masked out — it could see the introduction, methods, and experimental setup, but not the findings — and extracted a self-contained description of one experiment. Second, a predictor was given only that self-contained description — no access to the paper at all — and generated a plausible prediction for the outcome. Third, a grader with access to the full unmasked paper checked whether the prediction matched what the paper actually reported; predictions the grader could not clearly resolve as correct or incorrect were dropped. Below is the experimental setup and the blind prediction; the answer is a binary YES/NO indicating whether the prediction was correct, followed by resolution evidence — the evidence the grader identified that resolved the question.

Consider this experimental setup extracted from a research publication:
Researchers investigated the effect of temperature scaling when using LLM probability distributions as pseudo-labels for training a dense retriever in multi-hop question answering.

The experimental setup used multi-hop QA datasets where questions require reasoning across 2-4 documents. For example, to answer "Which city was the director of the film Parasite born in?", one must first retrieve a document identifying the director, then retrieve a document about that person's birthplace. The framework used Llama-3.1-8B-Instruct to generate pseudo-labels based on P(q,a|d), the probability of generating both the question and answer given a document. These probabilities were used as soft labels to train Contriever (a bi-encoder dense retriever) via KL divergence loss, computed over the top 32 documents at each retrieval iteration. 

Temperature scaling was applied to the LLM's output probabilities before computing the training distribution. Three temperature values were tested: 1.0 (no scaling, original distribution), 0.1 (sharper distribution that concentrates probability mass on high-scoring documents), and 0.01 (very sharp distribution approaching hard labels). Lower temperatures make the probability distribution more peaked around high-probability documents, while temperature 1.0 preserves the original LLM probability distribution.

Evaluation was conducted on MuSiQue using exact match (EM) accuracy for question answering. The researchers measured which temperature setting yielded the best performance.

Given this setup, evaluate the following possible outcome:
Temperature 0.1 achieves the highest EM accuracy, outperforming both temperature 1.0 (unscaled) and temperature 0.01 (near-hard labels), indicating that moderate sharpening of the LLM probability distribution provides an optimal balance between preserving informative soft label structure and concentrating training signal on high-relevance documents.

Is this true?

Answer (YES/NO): YES